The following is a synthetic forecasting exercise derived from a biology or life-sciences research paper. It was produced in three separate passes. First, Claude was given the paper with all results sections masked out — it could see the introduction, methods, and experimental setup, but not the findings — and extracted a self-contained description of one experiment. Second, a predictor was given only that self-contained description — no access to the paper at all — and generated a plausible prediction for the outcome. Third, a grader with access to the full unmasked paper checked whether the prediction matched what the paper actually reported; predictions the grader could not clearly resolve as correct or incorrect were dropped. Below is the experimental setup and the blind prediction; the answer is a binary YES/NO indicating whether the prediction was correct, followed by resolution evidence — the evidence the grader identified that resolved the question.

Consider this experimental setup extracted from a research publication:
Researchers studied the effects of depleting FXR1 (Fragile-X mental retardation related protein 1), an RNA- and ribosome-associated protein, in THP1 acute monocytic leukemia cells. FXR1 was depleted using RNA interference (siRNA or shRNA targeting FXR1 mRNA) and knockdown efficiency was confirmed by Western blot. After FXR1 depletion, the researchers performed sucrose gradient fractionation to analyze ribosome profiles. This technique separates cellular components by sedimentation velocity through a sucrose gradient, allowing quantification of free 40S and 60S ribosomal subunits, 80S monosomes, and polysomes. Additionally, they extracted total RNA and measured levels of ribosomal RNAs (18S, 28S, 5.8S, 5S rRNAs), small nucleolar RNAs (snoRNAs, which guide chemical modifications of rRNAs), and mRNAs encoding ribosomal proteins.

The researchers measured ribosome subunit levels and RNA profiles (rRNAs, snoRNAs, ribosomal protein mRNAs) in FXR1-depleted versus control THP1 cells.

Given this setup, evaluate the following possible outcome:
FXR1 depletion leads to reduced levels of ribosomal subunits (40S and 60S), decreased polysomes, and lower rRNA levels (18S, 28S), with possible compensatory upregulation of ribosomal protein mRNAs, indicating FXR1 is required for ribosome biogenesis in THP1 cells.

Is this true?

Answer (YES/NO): NO